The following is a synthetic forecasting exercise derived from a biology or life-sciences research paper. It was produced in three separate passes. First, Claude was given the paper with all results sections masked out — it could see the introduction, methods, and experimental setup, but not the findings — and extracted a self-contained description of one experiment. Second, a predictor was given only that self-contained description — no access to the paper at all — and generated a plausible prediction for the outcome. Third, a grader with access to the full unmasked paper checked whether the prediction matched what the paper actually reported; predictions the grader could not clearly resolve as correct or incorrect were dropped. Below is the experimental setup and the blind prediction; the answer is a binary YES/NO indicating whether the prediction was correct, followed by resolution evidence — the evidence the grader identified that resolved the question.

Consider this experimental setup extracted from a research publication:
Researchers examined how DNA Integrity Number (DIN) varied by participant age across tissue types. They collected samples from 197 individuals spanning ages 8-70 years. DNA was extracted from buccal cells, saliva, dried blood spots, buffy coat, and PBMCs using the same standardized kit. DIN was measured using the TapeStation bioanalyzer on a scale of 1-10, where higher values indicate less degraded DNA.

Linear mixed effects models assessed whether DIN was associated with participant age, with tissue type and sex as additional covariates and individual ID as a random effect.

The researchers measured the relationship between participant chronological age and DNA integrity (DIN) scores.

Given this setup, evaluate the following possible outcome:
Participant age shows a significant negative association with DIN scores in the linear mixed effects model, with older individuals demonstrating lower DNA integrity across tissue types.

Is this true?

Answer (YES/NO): NO